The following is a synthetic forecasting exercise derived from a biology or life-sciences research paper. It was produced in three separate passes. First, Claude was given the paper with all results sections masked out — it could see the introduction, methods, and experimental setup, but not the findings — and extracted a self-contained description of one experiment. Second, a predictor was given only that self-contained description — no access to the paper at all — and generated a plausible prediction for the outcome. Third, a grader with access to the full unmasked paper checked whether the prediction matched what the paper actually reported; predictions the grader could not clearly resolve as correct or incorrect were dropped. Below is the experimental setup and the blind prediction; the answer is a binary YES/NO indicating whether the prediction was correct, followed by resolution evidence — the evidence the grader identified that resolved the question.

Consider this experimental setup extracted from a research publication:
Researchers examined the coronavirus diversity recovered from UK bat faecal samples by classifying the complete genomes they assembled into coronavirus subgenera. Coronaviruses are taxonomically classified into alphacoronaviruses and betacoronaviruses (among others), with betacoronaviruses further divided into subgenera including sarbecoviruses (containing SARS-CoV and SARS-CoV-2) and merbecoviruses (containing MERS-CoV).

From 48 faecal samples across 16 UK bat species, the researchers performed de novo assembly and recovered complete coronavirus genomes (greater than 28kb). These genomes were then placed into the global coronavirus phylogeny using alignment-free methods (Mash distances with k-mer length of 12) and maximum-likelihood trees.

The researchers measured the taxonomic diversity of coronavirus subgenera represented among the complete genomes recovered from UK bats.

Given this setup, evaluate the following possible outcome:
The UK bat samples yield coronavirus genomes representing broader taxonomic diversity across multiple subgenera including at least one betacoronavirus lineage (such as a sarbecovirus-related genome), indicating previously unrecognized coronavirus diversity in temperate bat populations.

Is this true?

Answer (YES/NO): YES